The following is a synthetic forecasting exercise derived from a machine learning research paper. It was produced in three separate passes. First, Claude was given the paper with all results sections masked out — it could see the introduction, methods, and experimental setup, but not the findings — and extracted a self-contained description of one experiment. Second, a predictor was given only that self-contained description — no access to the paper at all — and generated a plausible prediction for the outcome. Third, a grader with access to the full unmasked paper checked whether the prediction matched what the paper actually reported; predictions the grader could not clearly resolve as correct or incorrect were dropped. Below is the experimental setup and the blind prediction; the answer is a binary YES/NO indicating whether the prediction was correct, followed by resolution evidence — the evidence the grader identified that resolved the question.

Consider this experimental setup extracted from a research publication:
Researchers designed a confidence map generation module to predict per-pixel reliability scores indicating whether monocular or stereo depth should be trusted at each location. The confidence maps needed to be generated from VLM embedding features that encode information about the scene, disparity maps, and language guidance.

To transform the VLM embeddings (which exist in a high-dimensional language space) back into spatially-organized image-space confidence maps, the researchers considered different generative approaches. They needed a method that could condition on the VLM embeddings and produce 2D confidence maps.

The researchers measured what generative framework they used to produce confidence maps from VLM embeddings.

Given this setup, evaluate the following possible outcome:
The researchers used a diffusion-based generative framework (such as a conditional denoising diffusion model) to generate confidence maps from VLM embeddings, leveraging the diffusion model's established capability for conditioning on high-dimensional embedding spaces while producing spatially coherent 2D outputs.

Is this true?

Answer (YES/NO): NO